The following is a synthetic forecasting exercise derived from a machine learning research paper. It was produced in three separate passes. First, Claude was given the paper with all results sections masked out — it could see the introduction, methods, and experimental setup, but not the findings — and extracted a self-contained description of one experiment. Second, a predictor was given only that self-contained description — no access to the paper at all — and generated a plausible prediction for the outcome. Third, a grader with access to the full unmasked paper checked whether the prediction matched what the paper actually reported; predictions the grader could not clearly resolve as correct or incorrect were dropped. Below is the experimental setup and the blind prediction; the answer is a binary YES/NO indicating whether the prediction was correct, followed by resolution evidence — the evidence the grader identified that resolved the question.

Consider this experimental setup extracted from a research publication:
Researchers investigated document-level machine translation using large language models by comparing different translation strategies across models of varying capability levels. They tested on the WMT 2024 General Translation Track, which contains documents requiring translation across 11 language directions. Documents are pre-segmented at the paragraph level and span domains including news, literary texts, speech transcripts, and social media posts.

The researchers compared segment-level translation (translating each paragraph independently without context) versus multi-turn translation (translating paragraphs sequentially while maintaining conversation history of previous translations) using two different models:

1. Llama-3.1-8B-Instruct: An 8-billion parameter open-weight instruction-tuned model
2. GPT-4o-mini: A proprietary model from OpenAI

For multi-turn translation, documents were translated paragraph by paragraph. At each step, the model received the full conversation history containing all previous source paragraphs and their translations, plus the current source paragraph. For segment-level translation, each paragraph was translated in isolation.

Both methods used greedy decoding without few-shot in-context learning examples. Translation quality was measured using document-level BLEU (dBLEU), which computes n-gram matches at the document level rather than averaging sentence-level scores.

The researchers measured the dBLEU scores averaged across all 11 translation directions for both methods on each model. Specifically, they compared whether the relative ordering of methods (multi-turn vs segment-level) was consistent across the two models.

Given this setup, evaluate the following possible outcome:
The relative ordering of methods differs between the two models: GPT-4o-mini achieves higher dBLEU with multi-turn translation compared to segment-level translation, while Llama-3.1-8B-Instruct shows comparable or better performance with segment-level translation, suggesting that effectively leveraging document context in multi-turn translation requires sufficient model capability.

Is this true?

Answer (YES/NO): NO